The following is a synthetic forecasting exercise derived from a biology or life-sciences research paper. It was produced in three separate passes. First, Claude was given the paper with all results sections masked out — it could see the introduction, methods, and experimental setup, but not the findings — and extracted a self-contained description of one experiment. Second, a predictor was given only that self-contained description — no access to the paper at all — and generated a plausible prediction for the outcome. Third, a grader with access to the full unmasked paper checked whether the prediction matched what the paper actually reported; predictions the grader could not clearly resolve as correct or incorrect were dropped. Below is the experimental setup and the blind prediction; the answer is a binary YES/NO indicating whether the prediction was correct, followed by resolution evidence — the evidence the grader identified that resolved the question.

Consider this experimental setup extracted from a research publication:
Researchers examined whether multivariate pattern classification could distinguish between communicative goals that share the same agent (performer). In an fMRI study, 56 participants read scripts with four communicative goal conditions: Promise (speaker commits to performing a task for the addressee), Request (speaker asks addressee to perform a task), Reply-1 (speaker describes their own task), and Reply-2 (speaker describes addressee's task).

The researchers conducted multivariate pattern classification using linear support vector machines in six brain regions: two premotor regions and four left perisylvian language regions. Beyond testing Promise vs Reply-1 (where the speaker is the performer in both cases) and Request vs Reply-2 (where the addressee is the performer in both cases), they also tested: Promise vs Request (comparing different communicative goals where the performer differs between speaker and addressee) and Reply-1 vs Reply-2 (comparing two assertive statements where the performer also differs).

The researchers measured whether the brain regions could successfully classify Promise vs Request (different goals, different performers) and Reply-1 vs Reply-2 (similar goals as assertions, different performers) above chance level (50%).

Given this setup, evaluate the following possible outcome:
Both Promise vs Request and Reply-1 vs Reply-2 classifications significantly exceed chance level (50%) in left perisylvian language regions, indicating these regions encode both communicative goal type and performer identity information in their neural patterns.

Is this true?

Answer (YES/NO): NO